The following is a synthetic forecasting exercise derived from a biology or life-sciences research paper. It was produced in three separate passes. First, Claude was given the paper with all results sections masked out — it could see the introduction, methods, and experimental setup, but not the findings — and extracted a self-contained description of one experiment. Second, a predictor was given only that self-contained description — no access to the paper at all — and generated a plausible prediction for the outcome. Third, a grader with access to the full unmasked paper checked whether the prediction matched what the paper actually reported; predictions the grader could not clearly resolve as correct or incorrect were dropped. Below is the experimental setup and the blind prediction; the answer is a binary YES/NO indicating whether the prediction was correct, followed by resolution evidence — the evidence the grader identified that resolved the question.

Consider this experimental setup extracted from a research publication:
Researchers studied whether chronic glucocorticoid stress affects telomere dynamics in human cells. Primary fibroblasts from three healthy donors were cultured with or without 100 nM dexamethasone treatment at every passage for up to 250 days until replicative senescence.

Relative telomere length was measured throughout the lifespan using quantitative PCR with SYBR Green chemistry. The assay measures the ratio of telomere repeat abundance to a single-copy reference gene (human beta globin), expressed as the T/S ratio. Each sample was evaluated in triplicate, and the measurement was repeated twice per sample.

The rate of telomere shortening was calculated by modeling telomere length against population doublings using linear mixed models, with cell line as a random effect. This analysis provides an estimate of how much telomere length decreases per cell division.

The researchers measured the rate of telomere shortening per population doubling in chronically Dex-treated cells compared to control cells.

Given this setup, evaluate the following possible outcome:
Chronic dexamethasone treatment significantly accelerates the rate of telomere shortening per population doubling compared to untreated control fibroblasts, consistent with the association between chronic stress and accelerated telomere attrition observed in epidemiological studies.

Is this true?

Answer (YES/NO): NO